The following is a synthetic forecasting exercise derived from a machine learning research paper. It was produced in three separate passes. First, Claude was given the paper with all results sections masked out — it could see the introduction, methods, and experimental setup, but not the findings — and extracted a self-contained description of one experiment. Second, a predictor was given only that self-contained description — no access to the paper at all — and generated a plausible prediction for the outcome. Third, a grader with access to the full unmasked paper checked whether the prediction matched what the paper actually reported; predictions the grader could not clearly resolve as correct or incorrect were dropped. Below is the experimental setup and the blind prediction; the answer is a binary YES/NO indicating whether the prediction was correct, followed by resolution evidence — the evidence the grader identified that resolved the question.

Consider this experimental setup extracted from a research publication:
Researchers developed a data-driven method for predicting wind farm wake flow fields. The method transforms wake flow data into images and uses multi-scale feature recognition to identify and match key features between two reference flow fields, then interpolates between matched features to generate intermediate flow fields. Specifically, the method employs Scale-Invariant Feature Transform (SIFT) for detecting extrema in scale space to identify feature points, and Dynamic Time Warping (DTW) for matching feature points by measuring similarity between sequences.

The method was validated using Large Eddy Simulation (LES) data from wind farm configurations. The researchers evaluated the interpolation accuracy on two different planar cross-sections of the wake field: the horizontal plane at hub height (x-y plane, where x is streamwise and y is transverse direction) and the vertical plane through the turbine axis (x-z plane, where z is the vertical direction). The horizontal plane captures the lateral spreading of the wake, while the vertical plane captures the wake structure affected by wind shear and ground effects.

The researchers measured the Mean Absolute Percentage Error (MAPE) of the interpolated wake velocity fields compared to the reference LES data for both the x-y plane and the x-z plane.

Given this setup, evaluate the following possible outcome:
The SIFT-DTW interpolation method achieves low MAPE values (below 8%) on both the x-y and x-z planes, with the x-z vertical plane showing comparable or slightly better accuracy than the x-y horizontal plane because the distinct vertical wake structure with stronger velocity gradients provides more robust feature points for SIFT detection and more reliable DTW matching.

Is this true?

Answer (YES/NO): NO